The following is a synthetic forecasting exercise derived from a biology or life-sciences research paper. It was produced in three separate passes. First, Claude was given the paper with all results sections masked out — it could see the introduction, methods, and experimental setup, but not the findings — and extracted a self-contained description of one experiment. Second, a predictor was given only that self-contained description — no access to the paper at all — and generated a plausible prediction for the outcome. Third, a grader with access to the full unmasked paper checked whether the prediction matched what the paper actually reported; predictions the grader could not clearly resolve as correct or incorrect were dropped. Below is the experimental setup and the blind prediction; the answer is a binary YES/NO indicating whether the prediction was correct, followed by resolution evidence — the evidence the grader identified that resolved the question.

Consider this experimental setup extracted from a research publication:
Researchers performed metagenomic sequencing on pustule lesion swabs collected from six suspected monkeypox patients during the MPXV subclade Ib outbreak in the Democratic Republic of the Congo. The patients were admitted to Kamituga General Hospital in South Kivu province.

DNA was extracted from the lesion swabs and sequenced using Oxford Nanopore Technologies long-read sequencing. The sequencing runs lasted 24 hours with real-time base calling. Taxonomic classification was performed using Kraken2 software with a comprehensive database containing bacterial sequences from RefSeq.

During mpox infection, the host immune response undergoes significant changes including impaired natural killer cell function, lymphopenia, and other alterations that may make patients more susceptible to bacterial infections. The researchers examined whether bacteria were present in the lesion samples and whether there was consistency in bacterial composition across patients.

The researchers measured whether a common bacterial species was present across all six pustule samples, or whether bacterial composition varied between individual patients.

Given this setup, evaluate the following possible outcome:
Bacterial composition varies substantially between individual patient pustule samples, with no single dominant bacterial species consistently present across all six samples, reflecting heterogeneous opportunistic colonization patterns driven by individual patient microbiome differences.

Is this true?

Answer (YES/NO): YES